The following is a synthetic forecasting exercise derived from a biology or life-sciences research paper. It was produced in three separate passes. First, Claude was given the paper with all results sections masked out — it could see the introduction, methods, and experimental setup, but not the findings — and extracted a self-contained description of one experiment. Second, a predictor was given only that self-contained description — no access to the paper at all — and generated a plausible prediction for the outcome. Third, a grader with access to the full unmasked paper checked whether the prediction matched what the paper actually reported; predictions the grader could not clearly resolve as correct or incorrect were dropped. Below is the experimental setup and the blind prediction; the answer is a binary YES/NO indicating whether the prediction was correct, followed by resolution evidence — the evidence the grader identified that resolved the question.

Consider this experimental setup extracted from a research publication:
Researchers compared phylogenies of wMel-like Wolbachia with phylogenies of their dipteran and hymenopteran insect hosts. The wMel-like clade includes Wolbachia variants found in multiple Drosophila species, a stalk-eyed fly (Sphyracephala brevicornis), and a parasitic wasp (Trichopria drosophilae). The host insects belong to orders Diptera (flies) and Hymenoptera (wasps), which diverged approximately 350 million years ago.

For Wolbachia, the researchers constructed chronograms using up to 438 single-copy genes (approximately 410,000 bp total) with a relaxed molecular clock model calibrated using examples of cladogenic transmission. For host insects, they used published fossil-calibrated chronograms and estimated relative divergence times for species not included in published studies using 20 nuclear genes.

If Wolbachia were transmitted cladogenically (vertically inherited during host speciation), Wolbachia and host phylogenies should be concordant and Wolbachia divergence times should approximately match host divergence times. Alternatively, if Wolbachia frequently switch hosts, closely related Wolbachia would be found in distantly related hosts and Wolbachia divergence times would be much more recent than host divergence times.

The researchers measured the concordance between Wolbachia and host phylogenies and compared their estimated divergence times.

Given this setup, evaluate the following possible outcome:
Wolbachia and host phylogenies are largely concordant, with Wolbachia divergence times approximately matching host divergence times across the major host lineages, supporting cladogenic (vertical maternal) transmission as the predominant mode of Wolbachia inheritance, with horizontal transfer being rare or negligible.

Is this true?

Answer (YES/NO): NO